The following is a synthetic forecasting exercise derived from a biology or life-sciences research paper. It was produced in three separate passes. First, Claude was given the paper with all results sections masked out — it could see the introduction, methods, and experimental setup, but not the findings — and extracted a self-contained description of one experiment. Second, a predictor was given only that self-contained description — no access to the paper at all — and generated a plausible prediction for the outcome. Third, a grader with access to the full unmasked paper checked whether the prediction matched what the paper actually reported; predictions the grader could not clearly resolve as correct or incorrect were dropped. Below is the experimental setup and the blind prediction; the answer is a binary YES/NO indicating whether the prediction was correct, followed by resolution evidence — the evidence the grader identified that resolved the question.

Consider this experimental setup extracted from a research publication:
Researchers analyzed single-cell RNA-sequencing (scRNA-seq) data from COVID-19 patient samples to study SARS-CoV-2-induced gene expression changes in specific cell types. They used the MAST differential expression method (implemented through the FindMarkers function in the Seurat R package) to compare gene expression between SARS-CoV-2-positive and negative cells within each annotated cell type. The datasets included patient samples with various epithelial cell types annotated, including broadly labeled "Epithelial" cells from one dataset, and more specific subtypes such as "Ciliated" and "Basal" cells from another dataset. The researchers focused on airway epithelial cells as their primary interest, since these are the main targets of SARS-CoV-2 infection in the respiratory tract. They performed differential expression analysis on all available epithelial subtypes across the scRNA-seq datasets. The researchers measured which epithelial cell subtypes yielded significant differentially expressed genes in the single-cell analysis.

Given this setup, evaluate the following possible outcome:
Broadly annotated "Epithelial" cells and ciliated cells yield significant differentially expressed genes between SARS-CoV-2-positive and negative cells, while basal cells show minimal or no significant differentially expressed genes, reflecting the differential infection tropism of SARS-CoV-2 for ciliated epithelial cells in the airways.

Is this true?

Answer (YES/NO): NO